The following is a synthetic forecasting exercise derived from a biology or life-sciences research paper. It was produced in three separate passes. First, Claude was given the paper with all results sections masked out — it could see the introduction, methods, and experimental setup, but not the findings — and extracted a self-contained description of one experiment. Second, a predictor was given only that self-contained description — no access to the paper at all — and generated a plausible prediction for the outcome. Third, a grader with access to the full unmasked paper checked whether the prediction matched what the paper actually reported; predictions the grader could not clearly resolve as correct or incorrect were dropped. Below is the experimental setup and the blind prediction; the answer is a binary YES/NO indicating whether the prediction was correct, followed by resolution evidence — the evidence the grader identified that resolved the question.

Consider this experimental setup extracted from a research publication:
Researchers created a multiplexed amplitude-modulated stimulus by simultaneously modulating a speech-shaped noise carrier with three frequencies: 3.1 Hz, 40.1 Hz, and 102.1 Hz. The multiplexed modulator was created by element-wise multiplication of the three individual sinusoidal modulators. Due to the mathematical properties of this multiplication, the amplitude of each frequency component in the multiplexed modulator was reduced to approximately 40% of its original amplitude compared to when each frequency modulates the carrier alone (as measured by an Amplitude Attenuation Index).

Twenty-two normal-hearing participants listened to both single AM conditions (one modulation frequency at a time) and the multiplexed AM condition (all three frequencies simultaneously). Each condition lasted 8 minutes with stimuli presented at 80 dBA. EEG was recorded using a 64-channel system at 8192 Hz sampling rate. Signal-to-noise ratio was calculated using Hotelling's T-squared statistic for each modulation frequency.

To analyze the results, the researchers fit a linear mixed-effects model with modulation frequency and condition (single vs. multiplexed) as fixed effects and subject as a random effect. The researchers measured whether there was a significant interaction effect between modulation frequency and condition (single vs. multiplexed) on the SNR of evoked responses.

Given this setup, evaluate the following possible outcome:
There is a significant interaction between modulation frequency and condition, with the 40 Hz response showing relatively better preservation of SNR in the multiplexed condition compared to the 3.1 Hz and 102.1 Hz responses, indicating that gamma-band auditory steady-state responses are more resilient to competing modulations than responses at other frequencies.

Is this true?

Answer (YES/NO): NO